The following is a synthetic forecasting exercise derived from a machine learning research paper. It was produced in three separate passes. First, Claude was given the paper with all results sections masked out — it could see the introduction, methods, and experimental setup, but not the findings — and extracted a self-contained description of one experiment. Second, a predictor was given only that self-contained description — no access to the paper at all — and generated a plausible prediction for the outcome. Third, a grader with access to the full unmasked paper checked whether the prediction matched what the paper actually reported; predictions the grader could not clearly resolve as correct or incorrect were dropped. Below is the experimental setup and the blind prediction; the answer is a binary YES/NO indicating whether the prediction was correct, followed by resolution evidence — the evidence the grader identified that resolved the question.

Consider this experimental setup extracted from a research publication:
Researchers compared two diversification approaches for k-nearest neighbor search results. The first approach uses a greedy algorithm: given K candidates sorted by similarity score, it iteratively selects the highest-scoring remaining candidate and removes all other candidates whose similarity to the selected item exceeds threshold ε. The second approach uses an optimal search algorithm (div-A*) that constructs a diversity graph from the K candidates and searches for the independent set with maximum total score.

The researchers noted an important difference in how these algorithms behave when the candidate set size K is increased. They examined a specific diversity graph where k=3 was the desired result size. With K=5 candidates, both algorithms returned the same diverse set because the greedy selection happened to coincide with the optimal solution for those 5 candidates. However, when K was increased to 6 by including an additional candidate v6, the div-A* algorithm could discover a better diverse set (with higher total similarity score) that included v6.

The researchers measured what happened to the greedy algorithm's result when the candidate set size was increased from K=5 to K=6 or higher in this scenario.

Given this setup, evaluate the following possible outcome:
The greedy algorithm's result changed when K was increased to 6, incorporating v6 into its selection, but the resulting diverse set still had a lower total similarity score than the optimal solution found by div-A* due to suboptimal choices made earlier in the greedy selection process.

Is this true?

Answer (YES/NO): NO